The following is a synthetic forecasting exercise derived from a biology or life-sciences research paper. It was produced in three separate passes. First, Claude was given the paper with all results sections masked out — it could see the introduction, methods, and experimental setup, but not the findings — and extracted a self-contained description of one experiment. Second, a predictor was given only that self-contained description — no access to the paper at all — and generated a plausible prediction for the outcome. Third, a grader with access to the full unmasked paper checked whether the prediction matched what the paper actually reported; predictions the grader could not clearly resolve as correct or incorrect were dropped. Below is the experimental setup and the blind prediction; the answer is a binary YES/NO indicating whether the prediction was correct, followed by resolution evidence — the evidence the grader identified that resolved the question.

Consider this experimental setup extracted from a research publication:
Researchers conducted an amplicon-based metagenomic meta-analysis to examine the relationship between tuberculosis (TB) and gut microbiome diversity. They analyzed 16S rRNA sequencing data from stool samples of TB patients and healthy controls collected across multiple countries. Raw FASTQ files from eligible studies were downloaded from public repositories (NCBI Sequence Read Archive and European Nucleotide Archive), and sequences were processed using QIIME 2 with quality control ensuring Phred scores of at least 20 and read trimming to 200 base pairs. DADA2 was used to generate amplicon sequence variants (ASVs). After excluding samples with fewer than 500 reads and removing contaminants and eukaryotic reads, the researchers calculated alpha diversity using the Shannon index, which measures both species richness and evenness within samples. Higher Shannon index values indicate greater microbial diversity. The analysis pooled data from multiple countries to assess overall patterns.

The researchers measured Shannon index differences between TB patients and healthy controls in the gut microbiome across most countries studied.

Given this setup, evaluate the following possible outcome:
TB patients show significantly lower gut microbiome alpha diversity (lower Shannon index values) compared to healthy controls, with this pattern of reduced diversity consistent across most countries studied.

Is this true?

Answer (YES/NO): NO